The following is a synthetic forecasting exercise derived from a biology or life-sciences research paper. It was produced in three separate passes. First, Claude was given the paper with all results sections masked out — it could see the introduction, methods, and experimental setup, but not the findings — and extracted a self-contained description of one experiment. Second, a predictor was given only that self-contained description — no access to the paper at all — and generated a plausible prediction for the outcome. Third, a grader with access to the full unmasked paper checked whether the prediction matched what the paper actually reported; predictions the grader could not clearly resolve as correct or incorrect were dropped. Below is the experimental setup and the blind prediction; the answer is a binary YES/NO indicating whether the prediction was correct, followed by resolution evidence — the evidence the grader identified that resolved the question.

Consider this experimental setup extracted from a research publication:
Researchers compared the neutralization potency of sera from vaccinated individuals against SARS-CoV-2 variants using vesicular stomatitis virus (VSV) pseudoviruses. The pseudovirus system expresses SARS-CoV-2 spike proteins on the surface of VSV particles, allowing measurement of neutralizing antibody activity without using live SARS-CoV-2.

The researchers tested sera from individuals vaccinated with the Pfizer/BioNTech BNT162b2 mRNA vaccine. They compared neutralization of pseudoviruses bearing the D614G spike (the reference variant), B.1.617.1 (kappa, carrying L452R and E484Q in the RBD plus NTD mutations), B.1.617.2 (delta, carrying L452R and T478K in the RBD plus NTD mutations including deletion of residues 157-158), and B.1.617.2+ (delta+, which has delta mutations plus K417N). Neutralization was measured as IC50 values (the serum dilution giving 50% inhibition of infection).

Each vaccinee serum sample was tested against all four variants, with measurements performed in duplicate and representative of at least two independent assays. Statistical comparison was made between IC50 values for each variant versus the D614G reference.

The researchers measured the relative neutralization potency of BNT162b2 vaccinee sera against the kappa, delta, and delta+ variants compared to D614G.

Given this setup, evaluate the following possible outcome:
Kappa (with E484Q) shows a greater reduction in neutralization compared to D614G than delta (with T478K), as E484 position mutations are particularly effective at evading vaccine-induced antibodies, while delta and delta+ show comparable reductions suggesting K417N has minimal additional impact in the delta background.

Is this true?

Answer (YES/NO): NO